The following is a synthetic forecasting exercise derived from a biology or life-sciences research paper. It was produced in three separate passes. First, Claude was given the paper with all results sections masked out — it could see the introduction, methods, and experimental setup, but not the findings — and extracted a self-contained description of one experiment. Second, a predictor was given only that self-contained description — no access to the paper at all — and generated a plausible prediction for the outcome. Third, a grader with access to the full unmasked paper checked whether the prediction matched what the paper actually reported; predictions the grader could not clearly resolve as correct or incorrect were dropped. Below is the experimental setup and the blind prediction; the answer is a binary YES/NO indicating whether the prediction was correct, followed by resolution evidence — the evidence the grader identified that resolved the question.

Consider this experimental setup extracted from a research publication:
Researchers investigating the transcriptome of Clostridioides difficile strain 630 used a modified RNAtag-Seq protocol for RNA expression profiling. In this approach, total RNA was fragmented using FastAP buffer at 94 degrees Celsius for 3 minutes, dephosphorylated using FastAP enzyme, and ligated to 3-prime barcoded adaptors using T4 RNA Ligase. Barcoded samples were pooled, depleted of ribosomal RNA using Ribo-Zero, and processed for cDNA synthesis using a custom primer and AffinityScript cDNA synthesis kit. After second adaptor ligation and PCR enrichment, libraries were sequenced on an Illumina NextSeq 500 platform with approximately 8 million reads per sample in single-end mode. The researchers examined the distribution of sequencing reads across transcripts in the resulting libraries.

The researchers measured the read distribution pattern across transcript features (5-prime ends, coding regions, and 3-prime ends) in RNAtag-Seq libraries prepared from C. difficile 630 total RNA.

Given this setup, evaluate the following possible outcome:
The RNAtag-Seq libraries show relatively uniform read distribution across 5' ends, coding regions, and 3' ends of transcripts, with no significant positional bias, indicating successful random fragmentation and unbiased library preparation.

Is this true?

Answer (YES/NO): NO